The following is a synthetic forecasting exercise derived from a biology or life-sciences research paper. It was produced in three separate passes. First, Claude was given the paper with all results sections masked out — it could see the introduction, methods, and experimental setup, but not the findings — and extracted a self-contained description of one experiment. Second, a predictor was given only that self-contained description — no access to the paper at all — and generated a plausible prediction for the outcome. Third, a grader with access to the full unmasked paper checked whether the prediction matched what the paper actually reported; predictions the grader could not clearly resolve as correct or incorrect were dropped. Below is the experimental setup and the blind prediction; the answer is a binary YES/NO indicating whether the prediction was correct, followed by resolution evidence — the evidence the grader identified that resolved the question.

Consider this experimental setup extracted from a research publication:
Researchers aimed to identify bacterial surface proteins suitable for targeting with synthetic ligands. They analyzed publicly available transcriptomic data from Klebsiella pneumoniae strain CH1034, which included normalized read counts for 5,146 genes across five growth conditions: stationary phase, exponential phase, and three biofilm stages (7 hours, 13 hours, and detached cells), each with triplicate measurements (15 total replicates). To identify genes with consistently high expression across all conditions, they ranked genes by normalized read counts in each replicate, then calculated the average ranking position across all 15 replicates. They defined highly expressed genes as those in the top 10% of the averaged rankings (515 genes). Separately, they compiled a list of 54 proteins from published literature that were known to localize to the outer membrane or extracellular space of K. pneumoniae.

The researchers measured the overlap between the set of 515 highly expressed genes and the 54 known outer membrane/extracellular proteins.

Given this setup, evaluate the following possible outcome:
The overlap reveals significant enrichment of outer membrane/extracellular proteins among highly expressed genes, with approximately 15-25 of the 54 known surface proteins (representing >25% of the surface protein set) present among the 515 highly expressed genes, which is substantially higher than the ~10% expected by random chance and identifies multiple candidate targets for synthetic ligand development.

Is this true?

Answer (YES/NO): NO